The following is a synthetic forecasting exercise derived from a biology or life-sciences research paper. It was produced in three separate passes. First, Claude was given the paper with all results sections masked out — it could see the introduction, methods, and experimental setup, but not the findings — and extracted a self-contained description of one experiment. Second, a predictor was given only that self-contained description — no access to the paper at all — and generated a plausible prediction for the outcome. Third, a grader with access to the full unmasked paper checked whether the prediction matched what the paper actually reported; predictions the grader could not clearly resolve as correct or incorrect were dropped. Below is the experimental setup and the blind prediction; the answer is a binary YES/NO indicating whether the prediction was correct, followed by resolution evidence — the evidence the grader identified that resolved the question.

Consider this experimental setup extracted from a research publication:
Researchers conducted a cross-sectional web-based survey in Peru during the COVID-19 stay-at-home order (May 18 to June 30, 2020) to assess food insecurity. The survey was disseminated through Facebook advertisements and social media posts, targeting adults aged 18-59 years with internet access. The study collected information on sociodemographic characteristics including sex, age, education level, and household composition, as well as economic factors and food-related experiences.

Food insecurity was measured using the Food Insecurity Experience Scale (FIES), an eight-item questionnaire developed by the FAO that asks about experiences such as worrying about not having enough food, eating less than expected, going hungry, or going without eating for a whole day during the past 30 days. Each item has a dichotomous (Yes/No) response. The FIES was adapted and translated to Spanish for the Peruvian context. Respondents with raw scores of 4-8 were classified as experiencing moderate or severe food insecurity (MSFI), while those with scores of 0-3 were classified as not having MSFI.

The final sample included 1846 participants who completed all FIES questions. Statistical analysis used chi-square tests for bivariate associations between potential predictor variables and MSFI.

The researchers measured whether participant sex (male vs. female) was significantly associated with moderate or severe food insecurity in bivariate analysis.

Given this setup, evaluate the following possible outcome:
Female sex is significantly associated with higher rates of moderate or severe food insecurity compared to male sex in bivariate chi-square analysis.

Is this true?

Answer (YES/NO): NO